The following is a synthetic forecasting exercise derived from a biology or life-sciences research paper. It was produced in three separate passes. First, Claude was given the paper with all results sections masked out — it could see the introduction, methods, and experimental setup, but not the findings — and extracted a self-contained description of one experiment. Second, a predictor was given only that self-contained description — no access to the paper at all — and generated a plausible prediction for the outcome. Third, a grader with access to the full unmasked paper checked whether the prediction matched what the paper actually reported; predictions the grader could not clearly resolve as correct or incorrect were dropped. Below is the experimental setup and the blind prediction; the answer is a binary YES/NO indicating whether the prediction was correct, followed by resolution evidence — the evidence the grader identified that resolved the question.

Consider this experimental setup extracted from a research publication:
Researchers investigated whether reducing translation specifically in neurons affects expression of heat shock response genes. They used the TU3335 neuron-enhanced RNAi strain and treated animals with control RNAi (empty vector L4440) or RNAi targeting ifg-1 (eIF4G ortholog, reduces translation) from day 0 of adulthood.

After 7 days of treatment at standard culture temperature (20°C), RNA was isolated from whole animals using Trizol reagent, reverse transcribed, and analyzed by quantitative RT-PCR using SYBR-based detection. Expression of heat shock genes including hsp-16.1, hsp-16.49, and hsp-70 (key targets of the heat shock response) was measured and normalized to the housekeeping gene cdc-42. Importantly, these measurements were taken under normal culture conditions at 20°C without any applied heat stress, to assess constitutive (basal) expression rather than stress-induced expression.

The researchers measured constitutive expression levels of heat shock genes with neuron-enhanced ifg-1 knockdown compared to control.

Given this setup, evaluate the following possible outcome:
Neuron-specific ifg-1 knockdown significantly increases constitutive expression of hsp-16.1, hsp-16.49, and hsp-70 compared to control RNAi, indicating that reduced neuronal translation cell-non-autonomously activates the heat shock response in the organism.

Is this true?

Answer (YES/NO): YES